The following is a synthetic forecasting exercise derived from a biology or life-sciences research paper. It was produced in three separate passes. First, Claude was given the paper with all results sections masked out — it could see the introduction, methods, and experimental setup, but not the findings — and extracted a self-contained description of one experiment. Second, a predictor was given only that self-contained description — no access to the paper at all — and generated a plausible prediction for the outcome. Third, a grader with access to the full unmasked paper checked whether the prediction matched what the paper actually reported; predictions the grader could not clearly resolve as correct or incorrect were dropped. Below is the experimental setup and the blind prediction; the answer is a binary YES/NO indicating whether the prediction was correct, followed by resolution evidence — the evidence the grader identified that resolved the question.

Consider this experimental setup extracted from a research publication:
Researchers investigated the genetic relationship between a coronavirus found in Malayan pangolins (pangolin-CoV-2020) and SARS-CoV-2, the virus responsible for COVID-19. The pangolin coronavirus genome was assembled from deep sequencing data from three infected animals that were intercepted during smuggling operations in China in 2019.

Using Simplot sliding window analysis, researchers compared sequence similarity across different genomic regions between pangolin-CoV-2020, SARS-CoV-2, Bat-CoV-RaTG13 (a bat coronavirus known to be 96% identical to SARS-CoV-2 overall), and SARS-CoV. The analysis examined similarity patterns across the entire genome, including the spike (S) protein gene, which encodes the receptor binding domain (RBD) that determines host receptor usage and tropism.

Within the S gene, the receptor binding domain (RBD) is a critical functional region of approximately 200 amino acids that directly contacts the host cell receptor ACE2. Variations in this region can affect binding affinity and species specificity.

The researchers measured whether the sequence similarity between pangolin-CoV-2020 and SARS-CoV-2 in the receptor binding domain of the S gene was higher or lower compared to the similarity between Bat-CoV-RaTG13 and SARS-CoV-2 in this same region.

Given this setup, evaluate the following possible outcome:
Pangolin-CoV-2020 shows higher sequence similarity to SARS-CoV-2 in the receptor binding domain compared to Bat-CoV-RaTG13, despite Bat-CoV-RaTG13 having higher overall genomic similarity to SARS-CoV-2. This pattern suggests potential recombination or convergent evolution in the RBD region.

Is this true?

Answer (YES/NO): YES